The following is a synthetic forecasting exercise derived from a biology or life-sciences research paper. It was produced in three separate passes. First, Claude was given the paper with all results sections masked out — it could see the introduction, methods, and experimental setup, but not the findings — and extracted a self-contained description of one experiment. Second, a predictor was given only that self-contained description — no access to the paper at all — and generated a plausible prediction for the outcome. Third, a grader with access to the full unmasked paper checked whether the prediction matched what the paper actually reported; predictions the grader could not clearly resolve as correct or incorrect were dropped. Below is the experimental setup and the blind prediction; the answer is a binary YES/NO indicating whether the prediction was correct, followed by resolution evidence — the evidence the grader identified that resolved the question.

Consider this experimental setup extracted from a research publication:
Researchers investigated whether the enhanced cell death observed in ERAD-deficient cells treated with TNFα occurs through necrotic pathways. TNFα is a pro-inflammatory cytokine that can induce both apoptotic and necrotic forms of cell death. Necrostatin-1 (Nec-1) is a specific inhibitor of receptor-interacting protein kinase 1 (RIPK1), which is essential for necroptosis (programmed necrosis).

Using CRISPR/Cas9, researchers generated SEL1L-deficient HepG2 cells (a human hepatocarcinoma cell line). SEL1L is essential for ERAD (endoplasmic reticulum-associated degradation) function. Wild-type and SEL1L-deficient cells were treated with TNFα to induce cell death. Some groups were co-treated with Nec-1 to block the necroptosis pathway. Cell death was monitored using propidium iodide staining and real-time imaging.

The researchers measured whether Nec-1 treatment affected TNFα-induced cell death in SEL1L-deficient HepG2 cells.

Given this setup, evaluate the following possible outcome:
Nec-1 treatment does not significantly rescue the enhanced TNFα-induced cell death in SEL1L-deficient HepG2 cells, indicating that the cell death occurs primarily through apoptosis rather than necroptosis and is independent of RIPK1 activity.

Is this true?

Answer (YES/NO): NO